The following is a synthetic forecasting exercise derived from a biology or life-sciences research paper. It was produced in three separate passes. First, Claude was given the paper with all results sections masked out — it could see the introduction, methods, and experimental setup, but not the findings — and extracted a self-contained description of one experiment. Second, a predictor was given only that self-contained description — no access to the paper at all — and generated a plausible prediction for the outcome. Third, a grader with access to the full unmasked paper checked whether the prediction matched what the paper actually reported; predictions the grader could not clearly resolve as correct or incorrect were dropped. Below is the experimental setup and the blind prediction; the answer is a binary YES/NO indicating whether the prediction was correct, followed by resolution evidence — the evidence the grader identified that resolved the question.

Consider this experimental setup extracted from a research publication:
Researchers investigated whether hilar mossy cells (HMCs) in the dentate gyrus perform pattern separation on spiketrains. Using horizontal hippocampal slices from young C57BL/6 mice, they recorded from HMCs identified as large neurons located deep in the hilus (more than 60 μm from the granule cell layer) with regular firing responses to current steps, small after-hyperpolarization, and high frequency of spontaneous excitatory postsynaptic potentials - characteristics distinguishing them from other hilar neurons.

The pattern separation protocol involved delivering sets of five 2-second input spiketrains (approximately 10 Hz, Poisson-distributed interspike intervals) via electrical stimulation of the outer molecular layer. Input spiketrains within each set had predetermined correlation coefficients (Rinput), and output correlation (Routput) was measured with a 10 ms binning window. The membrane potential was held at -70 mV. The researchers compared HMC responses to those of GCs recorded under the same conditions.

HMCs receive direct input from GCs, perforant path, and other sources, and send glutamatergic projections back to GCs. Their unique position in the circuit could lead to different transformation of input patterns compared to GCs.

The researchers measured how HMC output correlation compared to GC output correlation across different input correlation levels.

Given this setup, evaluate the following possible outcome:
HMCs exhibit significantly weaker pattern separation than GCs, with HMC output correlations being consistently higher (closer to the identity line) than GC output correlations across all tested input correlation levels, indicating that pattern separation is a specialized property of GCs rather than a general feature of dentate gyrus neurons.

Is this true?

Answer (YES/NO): NO